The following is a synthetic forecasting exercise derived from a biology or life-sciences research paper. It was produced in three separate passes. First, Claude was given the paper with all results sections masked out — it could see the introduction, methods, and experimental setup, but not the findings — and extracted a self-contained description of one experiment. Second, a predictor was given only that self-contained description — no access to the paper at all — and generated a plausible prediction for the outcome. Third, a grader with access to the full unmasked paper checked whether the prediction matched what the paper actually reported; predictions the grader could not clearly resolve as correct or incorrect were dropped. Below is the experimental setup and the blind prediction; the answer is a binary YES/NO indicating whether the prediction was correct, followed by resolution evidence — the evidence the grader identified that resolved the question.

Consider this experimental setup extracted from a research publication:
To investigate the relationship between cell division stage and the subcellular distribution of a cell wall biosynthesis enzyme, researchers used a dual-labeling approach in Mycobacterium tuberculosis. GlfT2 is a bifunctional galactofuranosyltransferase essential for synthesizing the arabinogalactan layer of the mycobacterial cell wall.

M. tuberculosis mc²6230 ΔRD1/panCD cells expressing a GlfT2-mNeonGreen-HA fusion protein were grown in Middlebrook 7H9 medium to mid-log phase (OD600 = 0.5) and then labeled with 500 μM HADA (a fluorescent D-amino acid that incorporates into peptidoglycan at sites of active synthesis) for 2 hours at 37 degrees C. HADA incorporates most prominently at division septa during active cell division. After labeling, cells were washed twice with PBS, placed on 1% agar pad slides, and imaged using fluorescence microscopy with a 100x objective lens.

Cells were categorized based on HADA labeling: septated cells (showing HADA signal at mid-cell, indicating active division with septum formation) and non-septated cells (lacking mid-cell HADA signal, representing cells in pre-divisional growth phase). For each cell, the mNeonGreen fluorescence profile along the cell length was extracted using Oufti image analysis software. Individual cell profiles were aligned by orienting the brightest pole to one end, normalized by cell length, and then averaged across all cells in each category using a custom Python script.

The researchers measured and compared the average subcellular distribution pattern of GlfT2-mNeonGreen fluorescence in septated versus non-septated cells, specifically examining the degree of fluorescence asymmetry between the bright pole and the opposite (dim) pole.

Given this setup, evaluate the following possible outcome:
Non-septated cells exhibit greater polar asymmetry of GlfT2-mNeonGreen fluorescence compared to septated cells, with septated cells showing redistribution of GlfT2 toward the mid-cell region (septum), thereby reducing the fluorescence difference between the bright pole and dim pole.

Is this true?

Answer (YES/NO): NO